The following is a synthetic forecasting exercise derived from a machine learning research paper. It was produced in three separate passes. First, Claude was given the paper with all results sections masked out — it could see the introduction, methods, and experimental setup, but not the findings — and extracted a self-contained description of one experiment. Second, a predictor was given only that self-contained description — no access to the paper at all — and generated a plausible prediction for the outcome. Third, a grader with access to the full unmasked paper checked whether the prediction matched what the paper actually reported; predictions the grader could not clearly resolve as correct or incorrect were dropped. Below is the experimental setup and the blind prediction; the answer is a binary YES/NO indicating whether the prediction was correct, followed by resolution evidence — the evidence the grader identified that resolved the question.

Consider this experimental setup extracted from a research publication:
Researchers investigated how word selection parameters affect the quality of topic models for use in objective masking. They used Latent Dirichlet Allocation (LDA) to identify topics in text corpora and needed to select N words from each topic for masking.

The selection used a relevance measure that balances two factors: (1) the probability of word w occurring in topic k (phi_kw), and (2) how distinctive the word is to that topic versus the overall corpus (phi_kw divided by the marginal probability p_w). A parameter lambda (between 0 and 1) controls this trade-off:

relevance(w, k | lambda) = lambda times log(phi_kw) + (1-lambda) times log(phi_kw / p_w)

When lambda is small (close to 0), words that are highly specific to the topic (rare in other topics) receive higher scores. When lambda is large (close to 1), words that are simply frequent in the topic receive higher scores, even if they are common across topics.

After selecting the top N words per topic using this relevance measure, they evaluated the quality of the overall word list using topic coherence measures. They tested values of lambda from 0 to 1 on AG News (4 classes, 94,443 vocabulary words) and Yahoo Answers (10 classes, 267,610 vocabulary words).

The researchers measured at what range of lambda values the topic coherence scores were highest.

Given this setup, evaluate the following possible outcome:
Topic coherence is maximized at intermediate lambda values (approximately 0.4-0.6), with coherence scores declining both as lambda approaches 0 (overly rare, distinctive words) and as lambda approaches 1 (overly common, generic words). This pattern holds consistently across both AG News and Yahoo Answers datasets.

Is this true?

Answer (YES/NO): NO